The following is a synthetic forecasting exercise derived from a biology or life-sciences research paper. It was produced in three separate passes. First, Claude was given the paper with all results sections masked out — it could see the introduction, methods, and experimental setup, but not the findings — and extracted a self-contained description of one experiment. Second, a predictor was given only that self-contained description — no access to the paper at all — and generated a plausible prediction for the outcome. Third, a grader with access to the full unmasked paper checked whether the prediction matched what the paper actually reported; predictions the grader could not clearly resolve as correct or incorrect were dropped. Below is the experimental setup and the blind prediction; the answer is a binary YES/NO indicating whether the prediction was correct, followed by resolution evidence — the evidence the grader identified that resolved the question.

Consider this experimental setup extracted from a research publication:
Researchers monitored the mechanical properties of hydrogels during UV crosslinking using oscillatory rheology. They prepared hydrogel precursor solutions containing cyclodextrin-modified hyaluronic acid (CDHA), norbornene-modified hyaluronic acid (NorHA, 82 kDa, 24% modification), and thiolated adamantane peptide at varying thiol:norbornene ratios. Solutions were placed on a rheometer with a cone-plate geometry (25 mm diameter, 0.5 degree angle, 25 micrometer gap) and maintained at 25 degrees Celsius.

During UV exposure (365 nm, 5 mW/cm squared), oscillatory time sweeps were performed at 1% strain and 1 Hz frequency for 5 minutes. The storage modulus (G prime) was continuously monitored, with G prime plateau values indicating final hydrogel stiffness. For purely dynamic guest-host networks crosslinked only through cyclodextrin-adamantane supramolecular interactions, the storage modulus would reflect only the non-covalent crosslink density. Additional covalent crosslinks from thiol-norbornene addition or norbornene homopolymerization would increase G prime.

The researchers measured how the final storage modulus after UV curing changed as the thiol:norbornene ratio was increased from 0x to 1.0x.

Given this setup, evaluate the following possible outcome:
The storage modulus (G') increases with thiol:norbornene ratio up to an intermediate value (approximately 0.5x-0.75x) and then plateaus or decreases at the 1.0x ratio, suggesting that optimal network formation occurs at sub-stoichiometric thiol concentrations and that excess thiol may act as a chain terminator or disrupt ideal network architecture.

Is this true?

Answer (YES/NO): NO